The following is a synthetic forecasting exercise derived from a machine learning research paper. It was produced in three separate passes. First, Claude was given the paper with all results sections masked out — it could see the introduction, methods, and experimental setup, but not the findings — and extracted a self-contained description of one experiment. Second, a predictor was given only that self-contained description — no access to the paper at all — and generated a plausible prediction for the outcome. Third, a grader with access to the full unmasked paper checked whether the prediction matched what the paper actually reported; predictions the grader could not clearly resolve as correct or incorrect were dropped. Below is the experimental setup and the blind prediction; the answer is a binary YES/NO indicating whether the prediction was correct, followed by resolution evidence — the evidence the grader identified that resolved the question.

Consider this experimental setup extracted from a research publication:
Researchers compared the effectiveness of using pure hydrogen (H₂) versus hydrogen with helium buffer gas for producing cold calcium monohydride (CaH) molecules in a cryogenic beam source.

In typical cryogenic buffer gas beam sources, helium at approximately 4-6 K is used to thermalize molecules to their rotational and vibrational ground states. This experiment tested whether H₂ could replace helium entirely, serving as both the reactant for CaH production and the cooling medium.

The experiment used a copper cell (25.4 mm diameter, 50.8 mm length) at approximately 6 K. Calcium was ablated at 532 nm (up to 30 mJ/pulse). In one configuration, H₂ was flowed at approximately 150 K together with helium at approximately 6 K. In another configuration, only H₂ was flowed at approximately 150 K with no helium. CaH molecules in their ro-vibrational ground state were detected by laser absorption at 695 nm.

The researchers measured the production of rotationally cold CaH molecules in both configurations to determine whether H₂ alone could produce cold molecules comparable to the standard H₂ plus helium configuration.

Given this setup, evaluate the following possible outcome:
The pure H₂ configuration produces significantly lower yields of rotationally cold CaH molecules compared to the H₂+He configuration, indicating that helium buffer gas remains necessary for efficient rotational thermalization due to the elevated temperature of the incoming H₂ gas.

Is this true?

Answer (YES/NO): NO